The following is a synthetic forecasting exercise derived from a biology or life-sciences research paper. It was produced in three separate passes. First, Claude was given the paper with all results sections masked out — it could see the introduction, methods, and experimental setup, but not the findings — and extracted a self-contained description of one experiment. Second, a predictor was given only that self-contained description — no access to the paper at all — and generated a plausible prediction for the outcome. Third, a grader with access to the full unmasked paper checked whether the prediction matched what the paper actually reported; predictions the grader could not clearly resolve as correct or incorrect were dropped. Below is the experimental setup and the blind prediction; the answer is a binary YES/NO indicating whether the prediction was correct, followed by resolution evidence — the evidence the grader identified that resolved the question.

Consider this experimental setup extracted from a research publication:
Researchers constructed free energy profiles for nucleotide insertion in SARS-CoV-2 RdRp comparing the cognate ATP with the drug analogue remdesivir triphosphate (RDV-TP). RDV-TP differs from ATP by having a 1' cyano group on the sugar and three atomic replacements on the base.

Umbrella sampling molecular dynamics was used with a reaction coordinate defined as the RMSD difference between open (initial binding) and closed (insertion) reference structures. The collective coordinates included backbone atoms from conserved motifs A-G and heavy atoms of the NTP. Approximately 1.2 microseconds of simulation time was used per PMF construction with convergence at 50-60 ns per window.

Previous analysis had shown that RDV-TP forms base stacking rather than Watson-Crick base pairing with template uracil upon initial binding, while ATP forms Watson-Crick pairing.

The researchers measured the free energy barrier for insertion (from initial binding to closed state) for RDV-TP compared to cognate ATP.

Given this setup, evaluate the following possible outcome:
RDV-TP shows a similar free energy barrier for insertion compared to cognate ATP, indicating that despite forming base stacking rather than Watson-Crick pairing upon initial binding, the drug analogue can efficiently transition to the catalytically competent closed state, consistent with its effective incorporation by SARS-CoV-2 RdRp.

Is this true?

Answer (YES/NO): YES